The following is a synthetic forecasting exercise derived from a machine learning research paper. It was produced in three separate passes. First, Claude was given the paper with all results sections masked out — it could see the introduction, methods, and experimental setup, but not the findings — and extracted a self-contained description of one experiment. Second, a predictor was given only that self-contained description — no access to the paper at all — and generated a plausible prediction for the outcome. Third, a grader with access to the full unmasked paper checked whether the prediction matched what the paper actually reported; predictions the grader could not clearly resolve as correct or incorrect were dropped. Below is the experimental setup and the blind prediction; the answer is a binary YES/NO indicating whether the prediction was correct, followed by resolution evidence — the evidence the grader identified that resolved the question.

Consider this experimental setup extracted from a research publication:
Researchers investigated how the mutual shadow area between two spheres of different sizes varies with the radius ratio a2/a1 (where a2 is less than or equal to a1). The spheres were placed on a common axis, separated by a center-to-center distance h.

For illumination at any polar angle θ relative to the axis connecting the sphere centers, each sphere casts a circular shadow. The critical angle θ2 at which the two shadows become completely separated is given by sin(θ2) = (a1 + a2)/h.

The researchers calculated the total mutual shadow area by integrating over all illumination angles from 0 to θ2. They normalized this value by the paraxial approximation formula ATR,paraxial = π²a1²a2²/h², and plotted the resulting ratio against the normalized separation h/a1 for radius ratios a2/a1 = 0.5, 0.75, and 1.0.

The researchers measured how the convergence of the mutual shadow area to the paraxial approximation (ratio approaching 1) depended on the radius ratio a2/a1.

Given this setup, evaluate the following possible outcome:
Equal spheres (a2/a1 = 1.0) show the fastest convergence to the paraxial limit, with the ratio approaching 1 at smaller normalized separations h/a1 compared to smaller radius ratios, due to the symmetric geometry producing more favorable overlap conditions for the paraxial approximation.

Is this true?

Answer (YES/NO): NO